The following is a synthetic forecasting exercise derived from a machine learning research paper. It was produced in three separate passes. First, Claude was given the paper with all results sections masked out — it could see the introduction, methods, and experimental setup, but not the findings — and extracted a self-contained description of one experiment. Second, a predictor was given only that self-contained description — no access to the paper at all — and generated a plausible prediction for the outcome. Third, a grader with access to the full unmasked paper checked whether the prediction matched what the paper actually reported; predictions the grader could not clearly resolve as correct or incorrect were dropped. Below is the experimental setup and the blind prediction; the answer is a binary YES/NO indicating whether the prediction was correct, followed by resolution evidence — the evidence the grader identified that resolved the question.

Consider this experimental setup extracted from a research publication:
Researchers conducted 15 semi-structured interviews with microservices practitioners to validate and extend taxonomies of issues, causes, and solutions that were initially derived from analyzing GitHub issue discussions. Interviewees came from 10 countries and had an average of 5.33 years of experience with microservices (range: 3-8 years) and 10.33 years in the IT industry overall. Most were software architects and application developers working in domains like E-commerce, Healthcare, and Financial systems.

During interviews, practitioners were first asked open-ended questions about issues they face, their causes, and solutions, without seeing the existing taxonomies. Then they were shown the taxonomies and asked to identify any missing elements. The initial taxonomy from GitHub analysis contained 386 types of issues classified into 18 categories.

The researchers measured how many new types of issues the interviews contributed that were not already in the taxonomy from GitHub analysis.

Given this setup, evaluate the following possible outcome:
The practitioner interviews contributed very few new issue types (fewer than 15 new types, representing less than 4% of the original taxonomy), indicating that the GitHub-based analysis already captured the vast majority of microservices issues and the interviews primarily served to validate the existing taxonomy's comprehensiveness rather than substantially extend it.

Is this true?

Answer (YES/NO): YES